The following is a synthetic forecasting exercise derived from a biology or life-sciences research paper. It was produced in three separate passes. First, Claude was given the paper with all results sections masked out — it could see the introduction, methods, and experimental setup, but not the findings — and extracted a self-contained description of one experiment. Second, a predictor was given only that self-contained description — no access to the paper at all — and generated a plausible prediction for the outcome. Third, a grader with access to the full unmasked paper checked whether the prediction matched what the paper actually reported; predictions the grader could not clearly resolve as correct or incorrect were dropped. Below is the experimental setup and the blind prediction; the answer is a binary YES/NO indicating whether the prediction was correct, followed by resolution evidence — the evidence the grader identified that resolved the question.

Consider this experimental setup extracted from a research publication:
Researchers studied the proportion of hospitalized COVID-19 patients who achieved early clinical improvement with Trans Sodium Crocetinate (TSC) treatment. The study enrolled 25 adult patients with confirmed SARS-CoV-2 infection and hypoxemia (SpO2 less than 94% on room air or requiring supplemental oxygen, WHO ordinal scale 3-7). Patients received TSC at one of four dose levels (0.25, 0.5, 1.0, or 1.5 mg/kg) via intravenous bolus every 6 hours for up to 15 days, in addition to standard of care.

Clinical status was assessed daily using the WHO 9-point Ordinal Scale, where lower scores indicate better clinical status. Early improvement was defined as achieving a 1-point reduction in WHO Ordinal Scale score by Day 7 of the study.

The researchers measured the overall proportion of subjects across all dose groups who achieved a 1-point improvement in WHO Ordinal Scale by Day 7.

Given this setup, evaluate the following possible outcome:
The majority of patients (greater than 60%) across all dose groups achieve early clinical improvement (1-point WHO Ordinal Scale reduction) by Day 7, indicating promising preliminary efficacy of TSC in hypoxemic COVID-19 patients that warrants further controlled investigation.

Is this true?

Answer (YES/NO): NO